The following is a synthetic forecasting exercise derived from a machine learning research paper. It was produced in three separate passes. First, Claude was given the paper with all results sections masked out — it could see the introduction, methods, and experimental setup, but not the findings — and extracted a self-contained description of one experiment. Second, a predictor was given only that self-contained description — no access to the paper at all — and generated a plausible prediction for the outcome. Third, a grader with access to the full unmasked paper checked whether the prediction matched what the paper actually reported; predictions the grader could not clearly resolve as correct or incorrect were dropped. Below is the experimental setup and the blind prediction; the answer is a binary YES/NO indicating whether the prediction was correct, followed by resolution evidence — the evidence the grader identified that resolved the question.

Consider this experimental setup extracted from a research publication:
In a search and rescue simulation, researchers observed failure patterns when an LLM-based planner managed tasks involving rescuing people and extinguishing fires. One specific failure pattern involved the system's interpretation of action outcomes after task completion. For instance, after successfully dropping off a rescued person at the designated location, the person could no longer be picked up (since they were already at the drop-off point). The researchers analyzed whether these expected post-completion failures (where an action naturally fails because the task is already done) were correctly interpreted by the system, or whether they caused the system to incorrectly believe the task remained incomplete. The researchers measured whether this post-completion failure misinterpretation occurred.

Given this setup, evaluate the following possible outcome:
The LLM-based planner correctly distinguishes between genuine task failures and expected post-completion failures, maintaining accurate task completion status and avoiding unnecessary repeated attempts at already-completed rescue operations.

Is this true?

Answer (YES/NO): NO